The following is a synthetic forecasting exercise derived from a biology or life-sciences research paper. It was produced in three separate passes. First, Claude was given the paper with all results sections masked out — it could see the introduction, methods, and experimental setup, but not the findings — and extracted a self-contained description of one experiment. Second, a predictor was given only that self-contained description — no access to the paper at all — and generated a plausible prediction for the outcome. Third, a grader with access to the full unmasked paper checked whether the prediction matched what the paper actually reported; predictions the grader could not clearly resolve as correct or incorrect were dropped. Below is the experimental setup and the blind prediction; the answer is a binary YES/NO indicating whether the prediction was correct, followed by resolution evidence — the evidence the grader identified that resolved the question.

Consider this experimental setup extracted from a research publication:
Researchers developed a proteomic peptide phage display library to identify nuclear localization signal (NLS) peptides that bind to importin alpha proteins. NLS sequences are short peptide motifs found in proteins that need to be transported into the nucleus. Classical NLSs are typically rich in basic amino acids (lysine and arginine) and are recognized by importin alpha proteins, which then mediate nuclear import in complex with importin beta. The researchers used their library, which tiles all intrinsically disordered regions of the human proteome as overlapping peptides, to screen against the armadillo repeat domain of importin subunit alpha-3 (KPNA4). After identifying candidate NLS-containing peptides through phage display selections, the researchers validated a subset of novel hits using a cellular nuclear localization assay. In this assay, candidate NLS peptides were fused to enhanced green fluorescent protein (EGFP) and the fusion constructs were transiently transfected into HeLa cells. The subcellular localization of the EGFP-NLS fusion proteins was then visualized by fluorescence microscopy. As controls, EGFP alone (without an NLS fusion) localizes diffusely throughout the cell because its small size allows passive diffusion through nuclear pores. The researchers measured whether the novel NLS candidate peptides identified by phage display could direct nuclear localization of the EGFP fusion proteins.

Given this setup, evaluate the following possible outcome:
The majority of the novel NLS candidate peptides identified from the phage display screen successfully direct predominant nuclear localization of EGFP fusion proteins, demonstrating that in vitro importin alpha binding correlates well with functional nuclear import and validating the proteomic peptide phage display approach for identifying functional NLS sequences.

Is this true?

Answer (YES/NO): YES